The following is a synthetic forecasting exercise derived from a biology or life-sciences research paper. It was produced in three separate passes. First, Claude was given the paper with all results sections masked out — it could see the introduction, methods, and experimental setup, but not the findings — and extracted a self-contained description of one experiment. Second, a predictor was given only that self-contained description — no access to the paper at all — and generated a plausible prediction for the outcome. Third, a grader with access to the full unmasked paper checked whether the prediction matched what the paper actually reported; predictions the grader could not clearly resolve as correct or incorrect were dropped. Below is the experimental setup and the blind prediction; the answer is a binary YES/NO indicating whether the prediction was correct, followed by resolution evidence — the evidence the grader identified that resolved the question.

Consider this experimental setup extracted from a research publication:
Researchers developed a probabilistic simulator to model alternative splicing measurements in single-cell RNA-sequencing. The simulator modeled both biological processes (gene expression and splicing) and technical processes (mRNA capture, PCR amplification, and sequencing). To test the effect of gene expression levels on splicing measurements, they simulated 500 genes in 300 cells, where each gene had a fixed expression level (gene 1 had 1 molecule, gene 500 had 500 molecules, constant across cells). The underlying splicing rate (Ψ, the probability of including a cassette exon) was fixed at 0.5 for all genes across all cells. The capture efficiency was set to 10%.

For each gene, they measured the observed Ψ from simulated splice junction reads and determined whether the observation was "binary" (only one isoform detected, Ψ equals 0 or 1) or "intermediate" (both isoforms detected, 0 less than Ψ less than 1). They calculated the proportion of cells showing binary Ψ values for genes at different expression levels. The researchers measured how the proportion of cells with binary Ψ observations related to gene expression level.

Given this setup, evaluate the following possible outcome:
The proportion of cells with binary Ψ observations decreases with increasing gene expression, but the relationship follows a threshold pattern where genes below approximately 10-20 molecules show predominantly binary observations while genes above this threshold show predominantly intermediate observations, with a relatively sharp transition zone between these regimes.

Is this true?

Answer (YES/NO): NO